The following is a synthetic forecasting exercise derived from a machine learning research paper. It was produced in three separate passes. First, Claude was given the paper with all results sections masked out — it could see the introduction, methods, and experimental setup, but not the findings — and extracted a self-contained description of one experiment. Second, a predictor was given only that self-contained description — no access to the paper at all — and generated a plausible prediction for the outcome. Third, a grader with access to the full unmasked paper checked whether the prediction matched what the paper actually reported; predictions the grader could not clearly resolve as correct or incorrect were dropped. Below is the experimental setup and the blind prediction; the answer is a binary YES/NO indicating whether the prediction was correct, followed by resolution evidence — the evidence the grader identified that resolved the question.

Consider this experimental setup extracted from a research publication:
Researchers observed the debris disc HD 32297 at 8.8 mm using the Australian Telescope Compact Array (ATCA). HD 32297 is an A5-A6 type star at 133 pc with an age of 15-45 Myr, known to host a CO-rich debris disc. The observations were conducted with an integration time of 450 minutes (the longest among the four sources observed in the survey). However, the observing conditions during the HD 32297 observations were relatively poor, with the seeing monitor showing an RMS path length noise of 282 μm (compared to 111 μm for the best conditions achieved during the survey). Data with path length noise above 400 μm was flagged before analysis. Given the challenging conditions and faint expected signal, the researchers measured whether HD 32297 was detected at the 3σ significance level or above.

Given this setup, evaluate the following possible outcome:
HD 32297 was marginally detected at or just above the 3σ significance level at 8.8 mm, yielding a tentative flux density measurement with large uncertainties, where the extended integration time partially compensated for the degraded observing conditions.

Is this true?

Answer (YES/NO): YES